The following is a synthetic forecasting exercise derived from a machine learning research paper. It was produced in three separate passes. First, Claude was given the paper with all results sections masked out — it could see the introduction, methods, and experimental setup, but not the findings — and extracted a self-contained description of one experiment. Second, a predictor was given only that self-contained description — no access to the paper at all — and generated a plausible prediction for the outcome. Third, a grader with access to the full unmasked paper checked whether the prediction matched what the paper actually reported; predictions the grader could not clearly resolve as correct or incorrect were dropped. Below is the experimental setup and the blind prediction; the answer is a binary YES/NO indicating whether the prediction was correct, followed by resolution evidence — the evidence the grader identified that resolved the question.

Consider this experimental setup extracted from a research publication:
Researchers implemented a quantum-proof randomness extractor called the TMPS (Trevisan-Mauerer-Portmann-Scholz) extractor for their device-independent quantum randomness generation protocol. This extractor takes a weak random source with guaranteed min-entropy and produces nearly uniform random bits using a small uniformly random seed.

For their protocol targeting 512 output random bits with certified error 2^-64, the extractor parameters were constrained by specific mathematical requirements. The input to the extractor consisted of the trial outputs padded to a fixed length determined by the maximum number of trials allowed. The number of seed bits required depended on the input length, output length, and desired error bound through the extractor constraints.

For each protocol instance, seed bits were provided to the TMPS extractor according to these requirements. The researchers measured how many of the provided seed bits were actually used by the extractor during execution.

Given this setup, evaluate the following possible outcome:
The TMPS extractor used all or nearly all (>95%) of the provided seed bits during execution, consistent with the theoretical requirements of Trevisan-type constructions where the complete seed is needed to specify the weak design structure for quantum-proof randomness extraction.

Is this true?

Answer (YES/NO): NO